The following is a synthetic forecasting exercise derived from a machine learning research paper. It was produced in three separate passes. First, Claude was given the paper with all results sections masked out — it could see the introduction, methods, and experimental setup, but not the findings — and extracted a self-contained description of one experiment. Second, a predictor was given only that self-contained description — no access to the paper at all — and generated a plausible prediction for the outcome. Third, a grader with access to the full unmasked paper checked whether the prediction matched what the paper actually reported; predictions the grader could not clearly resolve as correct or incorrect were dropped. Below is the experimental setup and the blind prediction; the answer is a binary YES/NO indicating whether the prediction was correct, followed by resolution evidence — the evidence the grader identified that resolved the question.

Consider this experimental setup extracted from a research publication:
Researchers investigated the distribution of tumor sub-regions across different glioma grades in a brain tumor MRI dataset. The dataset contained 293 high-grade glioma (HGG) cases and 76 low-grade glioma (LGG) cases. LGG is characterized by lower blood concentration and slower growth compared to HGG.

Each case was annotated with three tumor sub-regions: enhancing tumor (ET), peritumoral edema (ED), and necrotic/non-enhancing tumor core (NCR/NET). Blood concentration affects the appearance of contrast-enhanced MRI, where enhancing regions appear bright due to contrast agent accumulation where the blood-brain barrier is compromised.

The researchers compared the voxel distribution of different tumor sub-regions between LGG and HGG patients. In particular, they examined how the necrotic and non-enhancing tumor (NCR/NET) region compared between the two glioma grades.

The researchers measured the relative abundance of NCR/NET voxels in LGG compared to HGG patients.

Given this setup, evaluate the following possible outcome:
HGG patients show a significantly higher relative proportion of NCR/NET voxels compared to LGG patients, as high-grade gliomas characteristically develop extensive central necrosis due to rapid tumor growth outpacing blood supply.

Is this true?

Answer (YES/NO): NO